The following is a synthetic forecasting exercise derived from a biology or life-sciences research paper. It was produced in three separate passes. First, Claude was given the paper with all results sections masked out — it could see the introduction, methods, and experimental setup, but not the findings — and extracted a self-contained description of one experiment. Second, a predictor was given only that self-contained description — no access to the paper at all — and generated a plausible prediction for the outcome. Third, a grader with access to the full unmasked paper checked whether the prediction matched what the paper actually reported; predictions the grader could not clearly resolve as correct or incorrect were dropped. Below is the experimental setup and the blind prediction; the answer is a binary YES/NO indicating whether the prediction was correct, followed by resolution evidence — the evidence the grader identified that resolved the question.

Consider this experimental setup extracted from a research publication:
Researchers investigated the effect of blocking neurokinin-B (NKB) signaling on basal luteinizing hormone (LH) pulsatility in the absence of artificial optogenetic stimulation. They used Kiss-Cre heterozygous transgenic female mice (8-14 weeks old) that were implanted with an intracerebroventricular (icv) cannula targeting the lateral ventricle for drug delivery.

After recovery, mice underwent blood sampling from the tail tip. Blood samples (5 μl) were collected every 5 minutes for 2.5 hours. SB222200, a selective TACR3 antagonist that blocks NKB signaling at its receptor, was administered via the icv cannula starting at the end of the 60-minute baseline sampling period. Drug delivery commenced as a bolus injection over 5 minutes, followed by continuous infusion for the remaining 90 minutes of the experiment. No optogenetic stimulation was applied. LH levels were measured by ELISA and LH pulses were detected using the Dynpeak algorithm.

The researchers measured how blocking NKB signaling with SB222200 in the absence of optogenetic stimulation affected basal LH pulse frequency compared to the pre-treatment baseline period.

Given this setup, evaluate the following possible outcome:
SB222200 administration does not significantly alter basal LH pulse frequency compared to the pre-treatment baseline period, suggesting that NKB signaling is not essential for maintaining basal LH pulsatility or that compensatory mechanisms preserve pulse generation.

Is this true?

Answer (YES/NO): YES